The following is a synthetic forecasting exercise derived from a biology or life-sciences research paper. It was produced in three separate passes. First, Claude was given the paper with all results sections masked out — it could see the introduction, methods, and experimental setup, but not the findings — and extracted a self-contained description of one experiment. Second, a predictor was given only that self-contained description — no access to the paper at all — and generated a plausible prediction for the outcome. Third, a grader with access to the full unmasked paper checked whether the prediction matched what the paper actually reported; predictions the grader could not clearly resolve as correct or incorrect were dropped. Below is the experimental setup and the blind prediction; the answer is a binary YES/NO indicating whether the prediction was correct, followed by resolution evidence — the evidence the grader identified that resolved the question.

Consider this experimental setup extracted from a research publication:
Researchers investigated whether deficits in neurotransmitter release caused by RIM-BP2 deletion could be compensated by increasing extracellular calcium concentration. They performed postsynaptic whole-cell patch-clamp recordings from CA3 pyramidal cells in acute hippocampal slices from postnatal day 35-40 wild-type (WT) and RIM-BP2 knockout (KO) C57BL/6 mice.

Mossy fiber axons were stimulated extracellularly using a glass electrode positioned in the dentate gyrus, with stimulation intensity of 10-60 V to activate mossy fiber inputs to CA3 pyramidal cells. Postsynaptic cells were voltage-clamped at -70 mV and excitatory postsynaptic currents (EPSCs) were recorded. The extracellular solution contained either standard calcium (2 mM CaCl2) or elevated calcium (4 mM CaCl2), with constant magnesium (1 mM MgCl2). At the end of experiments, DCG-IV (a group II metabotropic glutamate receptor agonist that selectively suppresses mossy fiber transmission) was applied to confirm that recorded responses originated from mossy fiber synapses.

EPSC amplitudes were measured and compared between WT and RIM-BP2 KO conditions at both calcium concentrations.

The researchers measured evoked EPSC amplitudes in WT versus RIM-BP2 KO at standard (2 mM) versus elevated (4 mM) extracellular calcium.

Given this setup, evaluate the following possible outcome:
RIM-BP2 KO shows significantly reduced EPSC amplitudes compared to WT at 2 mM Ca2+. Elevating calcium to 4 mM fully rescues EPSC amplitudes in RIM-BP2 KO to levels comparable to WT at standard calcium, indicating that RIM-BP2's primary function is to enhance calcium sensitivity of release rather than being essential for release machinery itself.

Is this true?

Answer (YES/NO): NO